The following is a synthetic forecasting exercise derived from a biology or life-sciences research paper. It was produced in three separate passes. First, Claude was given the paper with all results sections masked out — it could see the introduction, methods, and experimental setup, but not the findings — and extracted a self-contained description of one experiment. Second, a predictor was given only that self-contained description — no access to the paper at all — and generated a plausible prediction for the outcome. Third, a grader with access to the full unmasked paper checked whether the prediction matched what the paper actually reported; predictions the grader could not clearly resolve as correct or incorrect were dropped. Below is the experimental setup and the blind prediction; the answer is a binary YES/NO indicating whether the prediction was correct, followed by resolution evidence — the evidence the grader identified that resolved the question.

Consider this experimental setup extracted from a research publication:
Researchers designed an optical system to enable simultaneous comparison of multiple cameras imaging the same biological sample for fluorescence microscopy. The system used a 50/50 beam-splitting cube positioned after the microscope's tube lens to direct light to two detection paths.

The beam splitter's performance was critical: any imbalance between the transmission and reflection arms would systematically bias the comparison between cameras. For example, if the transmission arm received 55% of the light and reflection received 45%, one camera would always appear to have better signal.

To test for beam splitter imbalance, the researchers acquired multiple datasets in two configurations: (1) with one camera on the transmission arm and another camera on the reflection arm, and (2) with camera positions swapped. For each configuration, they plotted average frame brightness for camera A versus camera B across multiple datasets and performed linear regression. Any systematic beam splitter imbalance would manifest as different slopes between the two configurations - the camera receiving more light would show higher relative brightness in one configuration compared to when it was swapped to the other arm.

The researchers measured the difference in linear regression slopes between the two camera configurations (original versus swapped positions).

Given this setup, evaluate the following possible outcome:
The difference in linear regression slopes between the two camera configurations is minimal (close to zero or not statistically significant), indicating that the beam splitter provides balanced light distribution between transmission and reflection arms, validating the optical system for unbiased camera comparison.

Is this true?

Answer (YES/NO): YES